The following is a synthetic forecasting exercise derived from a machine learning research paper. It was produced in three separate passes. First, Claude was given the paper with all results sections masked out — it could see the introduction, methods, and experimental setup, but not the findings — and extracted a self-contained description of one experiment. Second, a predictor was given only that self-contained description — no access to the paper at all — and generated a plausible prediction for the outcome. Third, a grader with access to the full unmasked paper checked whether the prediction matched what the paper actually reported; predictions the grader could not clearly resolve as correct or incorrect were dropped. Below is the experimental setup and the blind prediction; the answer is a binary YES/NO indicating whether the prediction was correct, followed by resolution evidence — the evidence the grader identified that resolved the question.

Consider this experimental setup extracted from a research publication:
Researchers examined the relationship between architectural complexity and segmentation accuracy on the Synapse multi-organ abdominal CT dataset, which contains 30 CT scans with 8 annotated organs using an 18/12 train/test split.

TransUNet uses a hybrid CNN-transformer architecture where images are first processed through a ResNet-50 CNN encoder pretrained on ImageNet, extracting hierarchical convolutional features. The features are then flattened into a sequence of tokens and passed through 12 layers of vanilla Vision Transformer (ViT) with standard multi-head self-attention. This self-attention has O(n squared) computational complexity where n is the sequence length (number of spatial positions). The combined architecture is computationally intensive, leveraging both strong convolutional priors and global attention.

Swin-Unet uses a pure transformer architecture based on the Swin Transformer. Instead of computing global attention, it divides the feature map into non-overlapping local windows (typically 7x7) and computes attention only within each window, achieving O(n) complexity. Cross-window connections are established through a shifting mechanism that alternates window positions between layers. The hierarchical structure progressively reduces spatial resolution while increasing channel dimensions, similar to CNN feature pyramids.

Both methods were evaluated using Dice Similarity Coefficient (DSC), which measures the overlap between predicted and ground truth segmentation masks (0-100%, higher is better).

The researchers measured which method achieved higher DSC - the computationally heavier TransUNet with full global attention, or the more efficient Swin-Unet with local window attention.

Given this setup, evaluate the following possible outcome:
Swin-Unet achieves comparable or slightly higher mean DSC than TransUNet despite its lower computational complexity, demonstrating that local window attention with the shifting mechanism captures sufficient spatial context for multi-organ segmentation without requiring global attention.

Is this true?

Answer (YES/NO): YES